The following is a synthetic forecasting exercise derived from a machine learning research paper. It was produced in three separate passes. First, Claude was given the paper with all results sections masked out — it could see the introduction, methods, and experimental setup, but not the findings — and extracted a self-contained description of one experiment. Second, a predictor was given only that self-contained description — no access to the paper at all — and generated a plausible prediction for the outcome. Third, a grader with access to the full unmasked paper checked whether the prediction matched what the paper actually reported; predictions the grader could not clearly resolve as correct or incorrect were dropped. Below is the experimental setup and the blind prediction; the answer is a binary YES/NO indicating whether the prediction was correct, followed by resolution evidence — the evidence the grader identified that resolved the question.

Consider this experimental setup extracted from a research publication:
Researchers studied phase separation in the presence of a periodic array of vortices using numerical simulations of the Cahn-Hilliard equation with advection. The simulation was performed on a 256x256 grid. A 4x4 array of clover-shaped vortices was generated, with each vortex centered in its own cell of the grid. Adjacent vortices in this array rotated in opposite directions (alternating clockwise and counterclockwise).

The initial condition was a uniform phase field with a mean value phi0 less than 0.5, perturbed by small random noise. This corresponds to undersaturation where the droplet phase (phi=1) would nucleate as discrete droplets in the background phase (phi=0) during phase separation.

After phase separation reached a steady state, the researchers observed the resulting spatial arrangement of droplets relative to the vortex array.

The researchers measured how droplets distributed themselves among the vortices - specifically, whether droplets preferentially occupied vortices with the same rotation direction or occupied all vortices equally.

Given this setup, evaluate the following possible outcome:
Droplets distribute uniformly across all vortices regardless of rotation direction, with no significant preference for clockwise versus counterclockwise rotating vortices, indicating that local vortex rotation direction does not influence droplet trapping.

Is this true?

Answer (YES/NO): NO